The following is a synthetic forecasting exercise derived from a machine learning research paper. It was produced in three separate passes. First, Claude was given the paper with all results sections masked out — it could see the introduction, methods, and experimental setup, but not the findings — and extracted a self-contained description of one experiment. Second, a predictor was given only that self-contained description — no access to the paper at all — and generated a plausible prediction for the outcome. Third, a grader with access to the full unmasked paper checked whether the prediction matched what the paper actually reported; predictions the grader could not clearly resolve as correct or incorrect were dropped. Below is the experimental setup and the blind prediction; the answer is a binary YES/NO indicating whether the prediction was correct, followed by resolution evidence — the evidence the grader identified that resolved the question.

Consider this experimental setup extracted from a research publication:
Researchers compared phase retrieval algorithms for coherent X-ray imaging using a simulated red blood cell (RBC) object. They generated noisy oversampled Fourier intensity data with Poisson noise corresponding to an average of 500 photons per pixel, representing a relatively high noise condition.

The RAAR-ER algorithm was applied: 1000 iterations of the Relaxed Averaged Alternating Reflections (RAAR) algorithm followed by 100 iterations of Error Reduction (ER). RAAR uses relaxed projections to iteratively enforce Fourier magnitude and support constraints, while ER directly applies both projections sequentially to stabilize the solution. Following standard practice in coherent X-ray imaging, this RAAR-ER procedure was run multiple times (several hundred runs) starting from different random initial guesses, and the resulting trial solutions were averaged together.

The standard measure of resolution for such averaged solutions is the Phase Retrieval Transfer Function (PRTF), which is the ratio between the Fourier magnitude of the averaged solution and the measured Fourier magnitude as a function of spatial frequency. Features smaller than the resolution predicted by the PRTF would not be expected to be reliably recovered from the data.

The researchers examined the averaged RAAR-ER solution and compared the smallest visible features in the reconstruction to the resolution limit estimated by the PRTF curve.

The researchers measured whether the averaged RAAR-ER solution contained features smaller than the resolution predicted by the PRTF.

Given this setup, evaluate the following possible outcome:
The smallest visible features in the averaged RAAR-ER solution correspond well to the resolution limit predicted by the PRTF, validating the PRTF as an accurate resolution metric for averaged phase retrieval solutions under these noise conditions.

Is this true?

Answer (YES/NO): NO